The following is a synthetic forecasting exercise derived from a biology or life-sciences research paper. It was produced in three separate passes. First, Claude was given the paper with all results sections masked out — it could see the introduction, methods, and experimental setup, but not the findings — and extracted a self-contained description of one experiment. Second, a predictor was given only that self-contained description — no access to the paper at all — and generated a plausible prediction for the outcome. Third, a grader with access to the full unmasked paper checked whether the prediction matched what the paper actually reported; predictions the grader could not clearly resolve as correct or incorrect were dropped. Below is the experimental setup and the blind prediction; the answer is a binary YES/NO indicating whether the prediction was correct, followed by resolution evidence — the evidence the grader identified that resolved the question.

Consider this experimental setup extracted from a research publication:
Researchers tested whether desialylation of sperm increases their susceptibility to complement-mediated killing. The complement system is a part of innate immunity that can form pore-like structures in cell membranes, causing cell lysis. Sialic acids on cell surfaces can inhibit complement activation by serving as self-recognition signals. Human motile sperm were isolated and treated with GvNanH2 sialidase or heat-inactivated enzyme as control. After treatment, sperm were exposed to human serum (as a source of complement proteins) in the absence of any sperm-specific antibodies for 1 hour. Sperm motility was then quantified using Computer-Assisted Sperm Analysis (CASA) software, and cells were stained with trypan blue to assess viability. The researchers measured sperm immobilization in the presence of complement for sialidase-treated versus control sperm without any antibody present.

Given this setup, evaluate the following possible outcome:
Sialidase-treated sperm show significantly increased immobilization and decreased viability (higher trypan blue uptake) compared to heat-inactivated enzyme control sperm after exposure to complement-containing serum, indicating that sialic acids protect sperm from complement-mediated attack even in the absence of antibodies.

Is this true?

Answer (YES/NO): YES